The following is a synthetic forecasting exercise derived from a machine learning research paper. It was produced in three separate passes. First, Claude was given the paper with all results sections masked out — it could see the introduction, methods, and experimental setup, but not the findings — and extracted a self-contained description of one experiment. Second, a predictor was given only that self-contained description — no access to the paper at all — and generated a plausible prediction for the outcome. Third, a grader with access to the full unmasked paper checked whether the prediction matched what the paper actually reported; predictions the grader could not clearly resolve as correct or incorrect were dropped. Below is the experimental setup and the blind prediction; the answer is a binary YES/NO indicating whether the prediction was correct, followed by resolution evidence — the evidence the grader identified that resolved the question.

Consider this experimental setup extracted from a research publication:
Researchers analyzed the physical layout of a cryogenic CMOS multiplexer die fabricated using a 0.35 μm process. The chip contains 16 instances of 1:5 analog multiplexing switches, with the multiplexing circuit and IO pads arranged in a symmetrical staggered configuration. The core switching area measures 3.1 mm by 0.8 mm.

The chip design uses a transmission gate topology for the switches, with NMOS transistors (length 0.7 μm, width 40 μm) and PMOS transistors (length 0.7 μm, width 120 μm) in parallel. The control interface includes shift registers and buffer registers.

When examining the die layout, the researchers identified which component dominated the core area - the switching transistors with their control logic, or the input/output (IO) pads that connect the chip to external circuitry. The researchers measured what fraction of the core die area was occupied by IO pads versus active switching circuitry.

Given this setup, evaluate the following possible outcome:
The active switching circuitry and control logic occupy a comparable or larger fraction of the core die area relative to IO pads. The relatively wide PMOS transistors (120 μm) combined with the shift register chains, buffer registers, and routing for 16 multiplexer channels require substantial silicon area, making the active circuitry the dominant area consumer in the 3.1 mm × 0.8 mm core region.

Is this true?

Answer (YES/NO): NO